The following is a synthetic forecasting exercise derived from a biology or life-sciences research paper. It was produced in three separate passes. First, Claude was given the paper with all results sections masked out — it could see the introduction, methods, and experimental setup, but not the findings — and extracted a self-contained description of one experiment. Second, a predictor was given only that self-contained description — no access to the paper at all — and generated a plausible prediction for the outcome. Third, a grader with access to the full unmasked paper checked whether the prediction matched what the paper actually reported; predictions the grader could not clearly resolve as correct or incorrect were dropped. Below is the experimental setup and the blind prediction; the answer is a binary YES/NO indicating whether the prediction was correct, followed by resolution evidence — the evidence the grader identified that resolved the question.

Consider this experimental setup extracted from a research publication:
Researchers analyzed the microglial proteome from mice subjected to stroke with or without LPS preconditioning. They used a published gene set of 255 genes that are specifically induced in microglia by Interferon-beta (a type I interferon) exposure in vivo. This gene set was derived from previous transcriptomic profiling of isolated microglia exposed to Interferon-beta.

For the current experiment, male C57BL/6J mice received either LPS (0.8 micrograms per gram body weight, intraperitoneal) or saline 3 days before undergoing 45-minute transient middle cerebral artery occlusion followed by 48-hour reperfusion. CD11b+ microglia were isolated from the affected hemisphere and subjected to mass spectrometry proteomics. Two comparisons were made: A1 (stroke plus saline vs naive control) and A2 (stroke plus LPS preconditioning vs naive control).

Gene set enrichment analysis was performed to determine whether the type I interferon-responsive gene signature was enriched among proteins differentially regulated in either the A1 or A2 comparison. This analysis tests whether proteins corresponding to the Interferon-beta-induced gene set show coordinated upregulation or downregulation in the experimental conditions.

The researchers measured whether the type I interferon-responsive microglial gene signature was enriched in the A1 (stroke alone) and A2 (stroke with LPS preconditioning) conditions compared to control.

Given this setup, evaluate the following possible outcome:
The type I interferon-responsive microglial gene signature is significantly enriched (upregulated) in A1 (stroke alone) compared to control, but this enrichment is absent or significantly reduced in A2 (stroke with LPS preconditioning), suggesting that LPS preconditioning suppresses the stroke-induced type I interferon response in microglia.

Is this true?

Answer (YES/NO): NO